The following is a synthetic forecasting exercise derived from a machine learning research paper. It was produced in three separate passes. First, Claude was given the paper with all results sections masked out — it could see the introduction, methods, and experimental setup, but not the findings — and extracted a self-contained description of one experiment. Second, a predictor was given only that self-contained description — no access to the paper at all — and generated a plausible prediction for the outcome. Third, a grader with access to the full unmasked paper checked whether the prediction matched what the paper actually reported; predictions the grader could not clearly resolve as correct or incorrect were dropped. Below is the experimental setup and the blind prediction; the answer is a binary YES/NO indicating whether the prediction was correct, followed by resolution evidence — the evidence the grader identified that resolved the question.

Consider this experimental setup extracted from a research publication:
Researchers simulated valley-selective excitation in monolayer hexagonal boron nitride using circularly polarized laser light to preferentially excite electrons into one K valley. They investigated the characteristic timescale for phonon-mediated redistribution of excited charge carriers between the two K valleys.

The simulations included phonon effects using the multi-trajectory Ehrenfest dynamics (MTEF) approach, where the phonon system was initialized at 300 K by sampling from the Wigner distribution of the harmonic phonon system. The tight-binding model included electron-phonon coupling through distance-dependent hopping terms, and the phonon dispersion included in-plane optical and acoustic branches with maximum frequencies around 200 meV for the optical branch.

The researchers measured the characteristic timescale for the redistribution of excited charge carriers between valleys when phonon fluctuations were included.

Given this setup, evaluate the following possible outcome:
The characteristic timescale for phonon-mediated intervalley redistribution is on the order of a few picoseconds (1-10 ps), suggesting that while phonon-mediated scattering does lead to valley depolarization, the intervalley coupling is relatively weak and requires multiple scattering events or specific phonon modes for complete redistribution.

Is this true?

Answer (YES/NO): NO